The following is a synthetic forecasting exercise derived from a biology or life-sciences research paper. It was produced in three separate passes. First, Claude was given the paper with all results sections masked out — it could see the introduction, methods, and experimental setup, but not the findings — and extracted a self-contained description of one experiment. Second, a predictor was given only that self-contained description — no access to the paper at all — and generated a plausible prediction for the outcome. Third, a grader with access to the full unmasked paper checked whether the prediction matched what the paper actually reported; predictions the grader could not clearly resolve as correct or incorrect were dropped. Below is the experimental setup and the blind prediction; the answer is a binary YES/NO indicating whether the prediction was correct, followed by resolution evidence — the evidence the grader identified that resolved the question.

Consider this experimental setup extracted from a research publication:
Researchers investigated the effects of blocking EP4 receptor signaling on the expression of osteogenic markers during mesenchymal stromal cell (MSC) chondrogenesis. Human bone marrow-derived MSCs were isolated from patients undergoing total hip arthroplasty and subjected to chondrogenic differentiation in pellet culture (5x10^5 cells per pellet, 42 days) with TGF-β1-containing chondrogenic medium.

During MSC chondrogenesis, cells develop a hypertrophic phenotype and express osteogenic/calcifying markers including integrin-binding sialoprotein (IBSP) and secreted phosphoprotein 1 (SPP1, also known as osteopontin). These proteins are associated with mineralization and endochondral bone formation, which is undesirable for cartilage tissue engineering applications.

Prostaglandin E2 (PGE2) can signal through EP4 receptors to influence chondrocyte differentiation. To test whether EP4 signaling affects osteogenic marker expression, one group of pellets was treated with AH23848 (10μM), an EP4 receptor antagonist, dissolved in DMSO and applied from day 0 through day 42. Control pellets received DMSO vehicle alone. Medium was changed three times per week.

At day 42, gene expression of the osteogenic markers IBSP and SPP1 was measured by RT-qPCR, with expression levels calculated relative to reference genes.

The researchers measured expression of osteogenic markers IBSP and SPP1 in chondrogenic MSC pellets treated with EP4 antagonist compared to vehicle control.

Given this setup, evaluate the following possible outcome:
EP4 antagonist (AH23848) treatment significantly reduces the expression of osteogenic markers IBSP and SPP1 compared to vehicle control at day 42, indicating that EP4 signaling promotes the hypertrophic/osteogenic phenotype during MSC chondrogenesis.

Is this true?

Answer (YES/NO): NO